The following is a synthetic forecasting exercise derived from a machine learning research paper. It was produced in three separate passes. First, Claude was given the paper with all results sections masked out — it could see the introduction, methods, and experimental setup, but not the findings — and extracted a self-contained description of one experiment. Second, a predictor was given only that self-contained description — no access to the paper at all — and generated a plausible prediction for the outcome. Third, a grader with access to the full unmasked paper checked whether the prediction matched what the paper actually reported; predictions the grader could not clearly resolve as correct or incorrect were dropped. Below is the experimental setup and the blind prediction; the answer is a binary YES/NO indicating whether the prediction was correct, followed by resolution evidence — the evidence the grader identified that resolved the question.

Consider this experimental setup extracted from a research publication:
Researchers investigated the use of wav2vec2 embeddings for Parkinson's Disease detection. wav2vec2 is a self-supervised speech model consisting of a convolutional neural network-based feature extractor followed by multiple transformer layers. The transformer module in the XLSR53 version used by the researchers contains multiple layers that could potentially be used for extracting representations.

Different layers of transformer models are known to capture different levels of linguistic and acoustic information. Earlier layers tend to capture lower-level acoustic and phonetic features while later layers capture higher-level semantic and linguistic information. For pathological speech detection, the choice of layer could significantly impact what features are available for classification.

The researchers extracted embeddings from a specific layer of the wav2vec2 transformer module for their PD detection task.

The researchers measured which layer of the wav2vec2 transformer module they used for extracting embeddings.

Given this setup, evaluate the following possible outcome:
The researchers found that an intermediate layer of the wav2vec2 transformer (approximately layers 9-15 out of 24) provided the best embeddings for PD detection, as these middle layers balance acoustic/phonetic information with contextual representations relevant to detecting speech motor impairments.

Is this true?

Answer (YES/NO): NO